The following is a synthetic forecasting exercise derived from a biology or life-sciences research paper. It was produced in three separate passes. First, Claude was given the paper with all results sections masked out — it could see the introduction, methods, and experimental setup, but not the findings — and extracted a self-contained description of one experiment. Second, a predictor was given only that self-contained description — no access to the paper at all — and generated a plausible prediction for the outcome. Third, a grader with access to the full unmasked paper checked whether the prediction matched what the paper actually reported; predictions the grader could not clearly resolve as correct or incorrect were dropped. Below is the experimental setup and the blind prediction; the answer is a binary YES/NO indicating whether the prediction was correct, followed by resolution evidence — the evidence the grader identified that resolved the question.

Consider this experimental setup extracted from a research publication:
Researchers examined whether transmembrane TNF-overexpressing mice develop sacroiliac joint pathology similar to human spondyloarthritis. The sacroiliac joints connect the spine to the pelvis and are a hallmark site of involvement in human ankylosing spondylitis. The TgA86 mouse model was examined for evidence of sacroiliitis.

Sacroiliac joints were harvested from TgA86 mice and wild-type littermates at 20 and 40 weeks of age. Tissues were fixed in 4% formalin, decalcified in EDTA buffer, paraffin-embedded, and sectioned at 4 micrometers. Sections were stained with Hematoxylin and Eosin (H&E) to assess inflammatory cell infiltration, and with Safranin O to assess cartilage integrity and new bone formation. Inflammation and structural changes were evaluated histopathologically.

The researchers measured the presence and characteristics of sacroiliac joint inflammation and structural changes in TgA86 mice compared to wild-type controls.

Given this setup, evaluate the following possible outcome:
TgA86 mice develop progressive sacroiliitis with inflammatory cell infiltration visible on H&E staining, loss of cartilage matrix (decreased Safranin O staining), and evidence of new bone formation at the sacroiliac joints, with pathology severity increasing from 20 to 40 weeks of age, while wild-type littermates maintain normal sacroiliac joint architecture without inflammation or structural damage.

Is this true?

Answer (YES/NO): NO